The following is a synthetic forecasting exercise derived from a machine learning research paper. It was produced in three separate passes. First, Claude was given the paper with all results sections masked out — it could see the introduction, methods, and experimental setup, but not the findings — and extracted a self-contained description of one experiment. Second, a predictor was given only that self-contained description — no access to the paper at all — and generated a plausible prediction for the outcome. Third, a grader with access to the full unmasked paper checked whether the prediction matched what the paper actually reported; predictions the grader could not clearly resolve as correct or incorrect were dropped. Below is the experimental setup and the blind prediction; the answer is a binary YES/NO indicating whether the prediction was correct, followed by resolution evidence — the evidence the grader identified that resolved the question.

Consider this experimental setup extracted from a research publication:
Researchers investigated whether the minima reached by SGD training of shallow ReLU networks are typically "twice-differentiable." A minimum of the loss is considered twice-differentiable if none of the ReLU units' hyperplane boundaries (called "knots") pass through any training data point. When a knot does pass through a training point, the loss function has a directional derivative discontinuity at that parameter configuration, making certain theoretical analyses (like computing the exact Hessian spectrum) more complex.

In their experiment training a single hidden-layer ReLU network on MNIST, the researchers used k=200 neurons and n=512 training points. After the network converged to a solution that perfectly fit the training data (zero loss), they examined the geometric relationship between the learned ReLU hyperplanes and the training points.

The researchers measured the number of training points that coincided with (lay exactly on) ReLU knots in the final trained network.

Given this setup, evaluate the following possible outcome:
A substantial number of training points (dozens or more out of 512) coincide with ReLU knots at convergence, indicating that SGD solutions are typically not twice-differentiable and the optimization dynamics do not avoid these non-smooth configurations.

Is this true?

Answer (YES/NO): NO